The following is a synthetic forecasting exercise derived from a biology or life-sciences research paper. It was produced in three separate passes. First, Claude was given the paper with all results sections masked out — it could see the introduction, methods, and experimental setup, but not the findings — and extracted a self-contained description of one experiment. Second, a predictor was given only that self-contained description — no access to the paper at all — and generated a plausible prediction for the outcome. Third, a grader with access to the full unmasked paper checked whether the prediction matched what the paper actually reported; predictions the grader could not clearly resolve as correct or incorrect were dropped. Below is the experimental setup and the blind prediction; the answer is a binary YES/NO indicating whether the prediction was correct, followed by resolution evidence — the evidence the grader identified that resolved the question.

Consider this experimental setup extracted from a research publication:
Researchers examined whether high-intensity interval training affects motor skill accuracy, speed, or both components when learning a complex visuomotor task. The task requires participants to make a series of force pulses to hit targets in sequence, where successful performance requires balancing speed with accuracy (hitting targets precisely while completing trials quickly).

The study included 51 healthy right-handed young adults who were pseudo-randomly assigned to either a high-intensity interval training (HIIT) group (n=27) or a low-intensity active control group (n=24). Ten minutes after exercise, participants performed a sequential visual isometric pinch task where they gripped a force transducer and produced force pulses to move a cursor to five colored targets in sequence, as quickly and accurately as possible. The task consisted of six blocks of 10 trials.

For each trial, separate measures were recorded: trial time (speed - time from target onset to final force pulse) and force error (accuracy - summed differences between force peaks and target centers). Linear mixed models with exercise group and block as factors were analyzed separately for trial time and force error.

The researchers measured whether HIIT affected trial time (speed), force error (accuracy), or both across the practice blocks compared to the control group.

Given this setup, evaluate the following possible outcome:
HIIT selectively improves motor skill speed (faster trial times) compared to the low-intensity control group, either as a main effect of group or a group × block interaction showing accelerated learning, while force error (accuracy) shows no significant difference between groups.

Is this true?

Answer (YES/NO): NO